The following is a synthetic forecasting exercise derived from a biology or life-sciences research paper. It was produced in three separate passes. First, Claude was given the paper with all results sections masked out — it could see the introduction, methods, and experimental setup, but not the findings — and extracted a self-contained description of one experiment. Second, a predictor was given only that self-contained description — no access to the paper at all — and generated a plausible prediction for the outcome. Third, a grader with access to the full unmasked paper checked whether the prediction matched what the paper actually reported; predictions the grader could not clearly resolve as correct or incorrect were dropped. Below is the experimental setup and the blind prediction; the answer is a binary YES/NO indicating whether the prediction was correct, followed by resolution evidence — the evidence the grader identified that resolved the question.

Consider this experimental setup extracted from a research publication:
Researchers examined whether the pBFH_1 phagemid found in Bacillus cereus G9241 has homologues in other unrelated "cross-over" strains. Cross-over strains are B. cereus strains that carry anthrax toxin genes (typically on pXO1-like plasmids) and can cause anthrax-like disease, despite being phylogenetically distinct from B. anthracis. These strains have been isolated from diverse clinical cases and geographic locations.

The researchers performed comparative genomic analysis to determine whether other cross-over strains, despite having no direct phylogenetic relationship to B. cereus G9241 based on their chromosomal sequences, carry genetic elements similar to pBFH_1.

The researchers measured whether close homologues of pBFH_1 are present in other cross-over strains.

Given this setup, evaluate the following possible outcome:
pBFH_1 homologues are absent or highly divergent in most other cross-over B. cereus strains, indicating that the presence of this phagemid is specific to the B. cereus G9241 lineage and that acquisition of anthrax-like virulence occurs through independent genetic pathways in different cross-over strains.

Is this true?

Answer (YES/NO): NO